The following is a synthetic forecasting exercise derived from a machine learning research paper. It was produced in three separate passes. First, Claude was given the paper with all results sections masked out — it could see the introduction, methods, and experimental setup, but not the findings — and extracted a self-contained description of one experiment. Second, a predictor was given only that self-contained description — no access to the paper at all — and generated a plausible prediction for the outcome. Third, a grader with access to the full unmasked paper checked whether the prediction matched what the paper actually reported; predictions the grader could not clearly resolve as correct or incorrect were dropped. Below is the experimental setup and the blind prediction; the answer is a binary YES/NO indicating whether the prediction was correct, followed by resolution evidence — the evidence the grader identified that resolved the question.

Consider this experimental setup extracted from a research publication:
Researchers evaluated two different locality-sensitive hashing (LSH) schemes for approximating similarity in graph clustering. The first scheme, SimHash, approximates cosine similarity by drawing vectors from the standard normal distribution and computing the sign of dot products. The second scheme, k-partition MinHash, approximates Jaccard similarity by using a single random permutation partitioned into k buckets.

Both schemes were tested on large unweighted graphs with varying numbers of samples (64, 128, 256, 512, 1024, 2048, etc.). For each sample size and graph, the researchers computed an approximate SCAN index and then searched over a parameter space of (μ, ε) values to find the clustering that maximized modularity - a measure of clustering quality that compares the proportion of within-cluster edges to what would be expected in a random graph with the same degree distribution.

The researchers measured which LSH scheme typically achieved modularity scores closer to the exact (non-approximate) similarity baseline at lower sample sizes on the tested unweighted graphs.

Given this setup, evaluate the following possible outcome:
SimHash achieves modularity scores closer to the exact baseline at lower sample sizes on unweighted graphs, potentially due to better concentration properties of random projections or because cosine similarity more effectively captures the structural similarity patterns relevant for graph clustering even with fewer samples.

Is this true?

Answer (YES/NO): NO